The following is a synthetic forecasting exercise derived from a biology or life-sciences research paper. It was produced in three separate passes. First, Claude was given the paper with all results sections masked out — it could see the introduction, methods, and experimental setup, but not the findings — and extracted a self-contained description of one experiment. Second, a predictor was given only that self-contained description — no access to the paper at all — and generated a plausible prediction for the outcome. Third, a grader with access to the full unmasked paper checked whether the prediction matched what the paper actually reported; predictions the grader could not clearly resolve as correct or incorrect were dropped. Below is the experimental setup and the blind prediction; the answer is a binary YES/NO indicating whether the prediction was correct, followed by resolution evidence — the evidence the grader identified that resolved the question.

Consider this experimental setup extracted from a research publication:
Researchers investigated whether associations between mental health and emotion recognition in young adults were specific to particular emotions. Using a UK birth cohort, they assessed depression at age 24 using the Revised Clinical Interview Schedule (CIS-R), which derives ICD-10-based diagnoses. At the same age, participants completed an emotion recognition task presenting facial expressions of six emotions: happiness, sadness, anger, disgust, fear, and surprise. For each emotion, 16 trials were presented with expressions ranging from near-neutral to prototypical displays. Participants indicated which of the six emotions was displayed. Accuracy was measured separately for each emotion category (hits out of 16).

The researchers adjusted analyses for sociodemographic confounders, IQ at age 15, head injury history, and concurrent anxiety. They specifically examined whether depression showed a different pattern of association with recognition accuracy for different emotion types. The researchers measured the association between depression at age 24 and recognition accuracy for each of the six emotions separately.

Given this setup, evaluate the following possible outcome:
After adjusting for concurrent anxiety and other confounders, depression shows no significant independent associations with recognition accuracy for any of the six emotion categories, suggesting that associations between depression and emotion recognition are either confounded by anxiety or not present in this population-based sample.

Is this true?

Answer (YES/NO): NO